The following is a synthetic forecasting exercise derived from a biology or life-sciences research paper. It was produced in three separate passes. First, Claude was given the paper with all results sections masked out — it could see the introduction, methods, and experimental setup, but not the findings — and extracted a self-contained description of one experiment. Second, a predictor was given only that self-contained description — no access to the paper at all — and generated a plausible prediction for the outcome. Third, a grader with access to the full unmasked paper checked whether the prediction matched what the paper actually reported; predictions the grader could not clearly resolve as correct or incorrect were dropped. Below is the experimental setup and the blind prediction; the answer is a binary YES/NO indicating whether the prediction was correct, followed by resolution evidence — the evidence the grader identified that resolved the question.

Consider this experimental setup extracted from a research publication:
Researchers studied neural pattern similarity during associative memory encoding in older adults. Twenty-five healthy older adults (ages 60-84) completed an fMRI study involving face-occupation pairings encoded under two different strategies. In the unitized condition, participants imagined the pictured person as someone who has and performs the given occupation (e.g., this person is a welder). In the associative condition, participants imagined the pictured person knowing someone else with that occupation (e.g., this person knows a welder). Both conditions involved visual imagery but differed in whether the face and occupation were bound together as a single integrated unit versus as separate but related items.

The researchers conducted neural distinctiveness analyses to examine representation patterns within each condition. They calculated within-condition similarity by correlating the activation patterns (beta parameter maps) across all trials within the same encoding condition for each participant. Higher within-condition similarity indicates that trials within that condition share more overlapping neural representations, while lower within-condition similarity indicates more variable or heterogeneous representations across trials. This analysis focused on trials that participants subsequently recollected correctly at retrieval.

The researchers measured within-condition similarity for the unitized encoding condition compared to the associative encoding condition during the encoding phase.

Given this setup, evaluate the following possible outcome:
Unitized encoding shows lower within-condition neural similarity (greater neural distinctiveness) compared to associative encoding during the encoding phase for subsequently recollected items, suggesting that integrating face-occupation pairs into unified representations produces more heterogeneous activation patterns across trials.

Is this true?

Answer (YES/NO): NO